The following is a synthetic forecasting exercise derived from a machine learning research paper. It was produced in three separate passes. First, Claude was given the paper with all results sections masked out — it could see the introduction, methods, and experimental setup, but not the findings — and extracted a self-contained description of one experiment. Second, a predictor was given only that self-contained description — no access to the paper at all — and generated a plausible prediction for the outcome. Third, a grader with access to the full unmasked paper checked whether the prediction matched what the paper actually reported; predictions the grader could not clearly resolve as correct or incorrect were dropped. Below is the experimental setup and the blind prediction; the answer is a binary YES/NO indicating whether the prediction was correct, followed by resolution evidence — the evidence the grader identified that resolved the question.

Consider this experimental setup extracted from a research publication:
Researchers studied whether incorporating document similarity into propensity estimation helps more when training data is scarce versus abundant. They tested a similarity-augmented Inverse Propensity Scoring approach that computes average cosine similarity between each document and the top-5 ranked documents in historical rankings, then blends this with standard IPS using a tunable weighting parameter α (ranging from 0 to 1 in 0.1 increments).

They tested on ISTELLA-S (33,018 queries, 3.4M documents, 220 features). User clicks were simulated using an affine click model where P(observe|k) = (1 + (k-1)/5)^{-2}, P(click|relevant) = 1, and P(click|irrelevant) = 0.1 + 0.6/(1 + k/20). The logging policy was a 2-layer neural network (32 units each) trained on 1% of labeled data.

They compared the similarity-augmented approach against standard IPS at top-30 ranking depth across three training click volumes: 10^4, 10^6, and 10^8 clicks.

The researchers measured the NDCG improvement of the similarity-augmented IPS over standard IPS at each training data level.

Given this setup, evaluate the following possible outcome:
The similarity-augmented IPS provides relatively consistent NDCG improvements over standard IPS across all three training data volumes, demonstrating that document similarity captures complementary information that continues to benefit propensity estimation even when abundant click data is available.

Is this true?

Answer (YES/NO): NO